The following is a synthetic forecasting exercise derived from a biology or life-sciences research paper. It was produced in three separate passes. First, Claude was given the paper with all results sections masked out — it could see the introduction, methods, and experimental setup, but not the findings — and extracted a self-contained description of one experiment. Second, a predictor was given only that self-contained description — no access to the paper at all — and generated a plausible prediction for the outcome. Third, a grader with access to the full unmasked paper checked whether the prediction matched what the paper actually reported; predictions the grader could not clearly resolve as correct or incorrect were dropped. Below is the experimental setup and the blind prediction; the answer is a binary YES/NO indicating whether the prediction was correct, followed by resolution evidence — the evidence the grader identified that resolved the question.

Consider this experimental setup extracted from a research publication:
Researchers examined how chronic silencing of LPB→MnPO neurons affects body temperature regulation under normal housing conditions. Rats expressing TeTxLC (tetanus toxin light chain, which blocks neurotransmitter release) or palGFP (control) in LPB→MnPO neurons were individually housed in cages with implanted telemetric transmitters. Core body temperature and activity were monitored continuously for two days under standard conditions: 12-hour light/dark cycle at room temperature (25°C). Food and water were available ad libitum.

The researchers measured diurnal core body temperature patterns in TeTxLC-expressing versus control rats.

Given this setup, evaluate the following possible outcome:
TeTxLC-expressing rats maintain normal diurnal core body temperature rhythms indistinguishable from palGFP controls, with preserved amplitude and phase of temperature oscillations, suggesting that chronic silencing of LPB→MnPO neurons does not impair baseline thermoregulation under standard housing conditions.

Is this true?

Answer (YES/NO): NO